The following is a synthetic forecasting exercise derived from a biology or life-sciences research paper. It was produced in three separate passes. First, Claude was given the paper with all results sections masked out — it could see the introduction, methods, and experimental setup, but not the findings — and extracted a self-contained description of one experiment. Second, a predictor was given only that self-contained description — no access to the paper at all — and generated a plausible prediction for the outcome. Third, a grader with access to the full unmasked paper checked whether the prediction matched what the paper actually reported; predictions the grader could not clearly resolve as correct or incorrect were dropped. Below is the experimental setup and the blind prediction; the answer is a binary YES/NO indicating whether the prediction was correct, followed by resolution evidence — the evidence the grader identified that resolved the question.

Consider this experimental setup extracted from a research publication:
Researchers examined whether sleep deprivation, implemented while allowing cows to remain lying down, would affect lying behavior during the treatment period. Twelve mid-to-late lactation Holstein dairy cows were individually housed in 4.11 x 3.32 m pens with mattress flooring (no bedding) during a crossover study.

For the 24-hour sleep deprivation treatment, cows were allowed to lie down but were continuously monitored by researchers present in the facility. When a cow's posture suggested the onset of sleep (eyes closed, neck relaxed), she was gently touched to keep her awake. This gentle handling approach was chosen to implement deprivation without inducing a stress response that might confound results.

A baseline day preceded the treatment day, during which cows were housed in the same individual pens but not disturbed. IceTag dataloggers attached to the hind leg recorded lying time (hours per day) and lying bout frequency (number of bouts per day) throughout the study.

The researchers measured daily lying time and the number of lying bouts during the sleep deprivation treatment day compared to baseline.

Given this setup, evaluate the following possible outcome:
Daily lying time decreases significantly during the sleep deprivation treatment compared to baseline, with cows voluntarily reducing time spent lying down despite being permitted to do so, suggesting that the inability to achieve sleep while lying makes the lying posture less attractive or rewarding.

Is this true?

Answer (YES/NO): NO